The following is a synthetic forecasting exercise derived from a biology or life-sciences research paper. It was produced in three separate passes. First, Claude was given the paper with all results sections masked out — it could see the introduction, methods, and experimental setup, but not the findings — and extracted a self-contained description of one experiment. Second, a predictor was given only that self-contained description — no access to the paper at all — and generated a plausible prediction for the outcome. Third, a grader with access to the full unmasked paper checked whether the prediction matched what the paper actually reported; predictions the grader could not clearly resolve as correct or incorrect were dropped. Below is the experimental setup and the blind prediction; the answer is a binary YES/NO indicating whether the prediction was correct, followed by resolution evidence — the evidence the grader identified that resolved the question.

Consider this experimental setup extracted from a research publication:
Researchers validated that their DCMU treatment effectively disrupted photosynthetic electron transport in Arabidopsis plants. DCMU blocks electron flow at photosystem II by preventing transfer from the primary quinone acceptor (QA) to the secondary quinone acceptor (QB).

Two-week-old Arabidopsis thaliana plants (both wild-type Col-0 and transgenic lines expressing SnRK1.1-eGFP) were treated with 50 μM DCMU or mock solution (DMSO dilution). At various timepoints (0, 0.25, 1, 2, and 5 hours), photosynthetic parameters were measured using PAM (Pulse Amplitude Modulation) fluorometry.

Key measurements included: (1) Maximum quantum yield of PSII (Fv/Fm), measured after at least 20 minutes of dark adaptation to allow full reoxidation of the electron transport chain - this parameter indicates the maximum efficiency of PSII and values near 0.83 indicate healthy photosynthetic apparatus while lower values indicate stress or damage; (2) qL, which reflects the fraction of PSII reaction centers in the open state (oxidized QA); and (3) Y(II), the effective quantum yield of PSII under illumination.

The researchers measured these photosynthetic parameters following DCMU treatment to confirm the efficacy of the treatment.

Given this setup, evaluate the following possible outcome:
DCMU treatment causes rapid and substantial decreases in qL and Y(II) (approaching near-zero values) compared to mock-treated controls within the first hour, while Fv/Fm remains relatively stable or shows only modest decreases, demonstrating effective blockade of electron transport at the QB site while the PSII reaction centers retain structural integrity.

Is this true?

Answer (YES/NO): NO